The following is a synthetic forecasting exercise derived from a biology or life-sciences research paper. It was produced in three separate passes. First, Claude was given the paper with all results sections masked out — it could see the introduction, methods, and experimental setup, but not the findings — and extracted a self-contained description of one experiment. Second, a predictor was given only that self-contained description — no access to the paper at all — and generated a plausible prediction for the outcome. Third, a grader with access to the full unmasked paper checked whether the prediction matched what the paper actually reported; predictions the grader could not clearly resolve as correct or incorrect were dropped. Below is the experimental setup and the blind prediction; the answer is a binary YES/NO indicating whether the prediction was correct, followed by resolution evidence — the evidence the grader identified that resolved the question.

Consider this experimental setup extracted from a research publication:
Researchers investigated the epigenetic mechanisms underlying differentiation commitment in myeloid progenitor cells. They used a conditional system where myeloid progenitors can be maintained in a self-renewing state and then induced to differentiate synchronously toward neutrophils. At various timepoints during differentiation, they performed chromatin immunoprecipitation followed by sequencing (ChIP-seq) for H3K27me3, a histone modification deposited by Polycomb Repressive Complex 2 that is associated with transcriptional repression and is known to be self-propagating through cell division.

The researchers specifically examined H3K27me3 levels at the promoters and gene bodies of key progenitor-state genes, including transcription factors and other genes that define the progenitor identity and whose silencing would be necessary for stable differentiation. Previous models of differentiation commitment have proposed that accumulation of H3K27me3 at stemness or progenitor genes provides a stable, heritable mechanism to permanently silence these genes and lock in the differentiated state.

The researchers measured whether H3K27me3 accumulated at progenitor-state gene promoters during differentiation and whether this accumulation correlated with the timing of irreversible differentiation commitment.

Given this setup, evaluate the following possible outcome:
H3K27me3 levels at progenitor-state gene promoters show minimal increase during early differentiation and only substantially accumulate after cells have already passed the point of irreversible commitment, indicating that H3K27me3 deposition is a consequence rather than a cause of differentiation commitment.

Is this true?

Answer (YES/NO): NO